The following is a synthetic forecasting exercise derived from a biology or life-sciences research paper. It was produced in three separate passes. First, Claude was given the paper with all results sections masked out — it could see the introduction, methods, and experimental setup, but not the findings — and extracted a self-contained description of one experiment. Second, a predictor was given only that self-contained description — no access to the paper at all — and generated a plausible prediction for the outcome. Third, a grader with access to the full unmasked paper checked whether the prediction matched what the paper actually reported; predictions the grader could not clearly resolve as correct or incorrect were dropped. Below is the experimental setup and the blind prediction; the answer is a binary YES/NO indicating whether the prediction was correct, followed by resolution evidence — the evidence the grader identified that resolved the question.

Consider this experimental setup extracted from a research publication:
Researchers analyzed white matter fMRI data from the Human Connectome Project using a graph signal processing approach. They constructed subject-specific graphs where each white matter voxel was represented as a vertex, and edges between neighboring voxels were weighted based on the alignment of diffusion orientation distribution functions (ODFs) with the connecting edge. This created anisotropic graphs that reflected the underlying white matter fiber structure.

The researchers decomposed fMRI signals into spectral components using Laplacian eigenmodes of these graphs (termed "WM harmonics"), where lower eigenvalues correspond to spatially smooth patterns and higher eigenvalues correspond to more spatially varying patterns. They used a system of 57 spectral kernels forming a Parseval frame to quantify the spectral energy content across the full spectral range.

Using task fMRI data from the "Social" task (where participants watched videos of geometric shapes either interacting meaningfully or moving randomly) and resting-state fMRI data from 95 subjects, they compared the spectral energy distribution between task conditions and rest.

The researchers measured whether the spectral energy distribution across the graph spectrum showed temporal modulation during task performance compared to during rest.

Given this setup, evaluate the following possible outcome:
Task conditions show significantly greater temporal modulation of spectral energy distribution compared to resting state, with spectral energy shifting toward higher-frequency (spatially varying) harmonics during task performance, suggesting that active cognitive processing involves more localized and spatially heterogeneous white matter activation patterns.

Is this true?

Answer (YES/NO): YES